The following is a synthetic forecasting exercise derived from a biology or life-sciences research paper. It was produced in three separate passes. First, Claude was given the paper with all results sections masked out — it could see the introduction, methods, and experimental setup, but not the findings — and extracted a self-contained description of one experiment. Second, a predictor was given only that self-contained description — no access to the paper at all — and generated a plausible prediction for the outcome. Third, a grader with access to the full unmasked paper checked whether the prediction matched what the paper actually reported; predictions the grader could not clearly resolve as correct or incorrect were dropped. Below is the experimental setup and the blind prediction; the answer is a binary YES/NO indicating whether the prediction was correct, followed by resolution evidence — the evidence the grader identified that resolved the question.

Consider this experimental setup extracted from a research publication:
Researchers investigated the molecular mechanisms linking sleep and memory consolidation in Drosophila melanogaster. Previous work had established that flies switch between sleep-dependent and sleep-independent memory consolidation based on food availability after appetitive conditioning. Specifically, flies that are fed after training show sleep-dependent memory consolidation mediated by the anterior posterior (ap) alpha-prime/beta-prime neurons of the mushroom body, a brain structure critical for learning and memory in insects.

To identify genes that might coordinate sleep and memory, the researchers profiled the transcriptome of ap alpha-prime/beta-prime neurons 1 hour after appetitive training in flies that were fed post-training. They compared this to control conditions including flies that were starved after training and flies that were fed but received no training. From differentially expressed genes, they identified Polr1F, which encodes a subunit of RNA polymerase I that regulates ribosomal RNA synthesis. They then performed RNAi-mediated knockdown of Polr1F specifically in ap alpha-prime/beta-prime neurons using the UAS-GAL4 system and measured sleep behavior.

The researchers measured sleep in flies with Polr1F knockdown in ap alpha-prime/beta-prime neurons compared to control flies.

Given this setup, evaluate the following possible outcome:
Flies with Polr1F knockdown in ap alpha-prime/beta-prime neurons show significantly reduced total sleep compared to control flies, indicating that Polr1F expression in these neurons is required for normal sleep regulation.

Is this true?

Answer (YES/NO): NO